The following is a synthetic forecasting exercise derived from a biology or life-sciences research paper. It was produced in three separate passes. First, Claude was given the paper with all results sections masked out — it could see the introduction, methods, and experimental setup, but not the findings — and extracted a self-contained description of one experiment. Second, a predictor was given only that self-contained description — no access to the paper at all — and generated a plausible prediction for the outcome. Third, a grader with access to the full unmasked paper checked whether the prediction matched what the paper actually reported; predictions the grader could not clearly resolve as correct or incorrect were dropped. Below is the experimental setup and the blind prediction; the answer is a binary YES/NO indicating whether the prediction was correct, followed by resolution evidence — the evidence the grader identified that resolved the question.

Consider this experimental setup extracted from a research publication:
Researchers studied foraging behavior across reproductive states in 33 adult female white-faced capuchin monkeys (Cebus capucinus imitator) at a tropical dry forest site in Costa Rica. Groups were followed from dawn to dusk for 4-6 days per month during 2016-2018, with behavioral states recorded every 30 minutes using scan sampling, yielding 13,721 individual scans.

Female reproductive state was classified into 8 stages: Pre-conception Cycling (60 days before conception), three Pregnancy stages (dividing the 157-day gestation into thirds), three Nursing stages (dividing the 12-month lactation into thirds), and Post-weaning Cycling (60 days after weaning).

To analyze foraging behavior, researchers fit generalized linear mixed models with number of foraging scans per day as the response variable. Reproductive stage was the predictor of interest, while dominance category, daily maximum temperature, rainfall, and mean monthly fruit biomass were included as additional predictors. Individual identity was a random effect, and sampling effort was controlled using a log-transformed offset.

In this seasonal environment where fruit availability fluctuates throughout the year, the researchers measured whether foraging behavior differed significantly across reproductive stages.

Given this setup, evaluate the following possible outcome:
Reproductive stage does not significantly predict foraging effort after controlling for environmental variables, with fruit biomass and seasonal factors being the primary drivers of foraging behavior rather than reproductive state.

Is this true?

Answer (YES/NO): NO